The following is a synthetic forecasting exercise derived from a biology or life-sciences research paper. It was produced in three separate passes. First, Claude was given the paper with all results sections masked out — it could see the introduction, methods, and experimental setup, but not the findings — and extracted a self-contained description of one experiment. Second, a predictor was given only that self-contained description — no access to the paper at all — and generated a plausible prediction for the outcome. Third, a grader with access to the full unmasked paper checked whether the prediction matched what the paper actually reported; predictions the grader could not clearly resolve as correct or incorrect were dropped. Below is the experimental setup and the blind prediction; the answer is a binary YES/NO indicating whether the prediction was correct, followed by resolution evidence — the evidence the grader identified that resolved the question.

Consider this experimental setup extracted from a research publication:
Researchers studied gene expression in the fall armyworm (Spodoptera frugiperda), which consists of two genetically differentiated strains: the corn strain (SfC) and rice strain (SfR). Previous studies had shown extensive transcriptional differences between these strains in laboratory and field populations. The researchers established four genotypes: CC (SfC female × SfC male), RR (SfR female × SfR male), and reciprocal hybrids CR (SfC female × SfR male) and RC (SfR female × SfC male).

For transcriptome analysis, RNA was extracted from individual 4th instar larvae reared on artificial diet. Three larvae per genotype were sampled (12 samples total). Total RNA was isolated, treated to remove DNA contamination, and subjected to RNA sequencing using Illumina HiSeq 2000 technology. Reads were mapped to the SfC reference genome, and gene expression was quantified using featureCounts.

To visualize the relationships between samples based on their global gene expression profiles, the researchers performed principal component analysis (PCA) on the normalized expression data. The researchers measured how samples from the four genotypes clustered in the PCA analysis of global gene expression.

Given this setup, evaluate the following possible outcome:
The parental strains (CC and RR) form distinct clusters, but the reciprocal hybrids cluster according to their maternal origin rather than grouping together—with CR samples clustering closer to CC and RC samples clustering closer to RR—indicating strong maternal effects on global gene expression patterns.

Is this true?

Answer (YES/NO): NO